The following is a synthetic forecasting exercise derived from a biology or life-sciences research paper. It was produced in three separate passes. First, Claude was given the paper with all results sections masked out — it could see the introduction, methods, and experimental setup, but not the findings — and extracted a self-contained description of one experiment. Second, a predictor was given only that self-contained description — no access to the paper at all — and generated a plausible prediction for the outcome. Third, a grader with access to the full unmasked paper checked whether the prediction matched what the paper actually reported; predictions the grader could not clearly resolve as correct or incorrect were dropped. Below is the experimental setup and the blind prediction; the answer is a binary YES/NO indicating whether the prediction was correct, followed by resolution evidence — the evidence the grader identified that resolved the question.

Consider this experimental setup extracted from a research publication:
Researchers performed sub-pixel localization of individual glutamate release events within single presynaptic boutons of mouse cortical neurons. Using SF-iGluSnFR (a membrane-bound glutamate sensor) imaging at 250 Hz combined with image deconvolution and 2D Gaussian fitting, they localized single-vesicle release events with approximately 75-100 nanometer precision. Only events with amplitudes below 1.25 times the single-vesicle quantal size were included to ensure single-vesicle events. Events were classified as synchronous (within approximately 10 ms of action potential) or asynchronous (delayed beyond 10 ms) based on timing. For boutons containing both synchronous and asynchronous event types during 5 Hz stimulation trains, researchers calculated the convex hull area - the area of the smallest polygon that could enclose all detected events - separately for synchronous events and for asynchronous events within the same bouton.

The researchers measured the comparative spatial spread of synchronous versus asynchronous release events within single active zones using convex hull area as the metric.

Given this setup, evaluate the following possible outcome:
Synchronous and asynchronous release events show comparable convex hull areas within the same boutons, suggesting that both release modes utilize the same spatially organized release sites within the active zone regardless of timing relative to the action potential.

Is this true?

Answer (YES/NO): NO